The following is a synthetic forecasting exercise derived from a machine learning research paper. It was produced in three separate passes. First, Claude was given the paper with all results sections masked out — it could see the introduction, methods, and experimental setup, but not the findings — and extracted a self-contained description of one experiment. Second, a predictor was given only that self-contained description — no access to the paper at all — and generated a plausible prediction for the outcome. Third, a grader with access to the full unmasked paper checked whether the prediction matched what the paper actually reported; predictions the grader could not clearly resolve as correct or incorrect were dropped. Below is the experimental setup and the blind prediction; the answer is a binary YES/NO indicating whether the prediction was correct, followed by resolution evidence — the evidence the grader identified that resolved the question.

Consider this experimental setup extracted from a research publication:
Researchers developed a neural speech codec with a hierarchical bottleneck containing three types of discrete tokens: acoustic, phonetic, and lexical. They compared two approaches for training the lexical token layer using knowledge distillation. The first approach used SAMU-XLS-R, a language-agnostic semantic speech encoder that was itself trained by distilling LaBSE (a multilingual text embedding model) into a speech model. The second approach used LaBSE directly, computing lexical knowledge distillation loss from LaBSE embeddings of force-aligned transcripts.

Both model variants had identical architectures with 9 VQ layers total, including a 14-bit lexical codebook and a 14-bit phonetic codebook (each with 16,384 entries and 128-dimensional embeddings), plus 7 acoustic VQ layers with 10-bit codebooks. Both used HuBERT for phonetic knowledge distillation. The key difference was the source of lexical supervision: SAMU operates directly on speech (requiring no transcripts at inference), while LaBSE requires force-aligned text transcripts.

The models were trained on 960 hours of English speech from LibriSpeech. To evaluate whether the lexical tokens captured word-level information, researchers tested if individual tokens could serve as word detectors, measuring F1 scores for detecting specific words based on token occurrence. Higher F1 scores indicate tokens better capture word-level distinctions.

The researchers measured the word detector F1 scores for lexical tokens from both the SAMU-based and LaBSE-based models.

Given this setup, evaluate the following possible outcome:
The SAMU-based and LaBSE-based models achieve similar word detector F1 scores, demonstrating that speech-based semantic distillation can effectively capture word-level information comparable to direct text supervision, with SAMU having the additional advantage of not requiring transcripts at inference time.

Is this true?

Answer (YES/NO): YES